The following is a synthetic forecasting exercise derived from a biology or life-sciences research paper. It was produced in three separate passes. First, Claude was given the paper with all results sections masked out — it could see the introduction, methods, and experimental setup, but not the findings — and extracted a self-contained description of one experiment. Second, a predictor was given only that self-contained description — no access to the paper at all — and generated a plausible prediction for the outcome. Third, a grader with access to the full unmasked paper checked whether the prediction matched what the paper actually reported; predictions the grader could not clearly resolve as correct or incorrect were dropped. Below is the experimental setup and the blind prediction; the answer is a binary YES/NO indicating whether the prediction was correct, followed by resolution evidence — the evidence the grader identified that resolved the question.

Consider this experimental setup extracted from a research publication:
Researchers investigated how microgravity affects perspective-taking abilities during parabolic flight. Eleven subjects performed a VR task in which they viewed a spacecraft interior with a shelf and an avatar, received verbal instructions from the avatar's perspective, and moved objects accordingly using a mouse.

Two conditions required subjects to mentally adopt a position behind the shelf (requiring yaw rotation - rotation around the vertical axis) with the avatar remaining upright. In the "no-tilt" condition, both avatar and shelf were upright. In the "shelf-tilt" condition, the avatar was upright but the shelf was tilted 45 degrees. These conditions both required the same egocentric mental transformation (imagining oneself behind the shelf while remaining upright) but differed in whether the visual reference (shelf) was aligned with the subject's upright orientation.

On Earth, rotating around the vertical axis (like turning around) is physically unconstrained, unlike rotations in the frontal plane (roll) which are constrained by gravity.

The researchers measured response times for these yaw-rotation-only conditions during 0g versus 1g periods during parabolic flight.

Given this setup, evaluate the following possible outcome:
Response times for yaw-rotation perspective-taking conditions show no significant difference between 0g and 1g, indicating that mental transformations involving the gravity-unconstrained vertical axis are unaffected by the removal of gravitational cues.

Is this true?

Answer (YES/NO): YES